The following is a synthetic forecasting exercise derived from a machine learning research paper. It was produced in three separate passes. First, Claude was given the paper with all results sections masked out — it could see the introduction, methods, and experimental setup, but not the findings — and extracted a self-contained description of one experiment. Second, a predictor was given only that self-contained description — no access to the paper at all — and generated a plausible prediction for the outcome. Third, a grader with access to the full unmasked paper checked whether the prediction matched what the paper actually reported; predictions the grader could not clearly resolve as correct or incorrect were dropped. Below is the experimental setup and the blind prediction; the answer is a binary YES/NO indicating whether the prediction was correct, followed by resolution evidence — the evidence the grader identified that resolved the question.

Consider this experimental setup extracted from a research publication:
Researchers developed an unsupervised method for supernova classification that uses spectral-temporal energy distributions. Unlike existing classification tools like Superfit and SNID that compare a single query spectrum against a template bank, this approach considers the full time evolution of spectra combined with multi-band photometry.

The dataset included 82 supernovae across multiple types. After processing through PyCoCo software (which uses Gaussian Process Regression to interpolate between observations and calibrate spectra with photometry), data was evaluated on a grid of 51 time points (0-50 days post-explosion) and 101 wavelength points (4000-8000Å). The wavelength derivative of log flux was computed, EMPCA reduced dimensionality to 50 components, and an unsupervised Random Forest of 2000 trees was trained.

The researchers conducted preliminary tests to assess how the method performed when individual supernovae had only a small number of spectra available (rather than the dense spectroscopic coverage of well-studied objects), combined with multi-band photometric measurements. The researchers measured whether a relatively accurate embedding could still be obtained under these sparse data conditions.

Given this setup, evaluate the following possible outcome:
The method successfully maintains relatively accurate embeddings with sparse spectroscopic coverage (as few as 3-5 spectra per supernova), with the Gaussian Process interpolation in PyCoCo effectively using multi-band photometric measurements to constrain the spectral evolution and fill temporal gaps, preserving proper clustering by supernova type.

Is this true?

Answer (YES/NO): YES